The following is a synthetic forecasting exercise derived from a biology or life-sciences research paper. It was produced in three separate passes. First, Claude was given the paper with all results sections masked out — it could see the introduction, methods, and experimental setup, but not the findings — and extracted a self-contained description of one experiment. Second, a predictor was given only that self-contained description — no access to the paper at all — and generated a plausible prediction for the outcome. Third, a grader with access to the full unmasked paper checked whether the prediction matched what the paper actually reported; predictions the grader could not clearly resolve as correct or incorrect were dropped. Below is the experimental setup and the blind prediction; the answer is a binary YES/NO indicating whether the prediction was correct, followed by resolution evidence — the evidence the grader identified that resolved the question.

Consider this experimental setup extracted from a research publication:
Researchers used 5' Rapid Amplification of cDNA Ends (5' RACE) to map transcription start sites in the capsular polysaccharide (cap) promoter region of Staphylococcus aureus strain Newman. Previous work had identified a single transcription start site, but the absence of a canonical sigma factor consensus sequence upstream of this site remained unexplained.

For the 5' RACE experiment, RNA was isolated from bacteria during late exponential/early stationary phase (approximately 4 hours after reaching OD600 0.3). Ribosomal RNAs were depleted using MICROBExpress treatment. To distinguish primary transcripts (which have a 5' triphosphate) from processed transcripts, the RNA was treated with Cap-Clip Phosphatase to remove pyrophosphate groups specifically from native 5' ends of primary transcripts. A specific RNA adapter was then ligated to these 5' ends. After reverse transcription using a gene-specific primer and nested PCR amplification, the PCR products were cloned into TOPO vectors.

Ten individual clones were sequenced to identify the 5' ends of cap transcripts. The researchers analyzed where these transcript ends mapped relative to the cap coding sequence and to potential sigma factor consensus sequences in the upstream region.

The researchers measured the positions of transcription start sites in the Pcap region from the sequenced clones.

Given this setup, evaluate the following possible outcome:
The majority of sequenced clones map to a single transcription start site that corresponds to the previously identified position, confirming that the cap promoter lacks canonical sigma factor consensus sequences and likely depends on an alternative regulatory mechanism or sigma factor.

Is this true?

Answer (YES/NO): NO